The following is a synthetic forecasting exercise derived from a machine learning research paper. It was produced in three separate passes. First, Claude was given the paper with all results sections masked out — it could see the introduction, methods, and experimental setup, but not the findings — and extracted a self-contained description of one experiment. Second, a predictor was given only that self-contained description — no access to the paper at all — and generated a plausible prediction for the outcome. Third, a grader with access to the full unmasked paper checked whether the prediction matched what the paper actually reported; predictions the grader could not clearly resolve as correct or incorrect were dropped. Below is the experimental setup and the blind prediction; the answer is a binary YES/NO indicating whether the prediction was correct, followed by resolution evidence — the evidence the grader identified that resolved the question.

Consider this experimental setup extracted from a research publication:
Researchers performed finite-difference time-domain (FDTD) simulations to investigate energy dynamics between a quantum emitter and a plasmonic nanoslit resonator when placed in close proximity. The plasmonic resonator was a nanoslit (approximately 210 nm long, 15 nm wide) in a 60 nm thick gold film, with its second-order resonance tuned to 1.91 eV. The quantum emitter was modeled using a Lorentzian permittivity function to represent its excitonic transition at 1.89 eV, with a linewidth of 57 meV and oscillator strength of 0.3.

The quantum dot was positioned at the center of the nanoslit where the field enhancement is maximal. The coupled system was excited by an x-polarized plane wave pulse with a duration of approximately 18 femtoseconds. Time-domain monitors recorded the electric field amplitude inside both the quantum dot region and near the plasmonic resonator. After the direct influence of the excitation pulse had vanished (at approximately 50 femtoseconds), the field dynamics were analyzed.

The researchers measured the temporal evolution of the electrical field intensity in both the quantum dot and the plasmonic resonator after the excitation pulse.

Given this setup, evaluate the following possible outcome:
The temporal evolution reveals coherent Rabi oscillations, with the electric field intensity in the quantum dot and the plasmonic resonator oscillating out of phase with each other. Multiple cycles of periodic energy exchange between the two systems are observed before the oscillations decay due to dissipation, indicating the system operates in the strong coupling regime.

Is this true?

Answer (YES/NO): YES